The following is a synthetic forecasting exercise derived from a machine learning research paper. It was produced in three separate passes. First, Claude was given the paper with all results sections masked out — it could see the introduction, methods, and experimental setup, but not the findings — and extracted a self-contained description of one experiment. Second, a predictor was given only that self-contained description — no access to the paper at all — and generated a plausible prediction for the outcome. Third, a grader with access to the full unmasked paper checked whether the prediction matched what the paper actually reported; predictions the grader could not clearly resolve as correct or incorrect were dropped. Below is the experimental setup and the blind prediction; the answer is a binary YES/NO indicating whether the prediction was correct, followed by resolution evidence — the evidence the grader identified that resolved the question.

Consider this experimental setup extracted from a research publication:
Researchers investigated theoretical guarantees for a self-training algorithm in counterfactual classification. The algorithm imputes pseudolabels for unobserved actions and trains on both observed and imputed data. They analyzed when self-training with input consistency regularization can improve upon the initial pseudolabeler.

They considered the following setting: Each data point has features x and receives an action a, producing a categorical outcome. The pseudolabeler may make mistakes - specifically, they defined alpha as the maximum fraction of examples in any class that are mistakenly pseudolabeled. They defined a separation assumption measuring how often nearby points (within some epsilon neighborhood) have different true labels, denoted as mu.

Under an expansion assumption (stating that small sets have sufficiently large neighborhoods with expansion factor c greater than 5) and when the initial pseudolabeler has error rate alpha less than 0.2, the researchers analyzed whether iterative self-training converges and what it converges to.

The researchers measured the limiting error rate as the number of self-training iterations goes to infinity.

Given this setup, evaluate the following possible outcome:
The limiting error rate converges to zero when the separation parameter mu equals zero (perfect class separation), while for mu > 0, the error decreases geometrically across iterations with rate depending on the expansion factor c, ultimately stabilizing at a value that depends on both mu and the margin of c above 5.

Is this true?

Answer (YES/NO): NO